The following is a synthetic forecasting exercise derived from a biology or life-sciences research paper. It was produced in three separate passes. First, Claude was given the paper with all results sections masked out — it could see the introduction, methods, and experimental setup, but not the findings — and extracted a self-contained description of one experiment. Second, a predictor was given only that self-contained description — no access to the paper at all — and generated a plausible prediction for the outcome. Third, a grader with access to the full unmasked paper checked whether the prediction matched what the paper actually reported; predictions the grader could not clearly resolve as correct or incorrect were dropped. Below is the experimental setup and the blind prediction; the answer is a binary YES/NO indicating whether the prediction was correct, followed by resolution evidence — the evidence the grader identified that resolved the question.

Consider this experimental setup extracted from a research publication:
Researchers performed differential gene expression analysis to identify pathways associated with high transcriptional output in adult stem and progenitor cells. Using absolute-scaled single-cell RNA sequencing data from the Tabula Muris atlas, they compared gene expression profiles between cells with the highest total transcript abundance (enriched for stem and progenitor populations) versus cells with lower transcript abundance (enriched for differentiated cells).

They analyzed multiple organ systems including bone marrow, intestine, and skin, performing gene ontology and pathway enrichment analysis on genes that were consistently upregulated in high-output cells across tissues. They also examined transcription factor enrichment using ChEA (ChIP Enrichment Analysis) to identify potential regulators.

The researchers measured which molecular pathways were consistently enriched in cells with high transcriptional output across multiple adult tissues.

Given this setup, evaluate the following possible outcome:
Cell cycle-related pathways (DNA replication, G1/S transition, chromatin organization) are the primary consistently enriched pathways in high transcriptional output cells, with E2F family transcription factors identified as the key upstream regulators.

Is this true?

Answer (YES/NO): NO